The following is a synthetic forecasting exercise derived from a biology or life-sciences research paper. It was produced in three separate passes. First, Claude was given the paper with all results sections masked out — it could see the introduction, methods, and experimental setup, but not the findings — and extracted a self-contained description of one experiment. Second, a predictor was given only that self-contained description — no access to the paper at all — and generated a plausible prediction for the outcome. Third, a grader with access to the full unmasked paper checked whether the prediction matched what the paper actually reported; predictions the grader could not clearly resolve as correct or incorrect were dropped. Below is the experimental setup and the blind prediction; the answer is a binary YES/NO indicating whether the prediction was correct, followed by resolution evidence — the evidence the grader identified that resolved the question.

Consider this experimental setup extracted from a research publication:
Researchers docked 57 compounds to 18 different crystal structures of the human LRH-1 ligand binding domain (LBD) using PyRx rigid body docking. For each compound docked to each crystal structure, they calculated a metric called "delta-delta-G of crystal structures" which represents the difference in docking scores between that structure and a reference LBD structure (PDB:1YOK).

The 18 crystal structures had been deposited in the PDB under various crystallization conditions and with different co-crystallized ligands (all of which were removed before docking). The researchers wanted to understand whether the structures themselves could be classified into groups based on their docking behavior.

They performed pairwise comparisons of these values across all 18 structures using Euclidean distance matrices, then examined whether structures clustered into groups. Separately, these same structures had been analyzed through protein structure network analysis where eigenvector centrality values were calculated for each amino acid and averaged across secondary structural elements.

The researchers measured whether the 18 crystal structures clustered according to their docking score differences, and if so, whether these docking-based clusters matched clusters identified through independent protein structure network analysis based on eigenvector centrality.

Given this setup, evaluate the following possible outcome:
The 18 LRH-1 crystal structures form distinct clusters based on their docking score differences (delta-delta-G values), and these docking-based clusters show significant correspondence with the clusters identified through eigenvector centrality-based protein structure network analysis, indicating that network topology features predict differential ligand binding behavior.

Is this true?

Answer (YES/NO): YES